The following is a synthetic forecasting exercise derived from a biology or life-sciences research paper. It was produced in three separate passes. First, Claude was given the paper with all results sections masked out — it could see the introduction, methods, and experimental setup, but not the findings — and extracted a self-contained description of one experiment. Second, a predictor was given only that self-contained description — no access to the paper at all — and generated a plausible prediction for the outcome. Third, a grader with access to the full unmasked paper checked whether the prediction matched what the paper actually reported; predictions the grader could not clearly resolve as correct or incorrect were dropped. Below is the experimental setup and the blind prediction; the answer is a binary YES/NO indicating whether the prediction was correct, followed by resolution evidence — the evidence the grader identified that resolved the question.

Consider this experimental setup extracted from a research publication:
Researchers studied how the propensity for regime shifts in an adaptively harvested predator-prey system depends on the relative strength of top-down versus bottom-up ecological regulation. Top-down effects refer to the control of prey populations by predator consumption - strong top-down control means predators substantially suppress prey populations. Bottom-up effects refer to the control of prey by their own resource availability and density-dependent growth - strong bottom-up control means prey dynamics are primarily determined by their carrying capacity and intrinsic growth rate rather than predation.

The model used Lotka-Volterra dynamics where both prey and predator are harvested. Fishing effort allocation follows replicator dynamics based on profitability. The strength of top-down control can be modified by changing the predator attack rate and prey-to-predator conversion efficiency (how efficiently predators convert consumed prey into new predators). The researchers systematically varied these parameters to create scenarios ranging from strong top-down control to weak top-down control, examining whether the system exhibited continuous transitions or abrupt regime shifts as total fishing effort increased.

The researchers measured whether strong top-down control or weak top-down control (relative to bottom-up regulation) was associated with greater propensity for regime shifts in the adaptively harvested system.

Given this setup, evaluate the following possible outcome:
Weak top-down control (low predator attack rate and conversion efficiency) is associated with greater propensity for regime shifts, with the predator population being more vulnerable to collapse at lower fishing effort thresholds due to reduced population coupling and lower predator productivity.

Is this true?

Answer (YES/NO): NO